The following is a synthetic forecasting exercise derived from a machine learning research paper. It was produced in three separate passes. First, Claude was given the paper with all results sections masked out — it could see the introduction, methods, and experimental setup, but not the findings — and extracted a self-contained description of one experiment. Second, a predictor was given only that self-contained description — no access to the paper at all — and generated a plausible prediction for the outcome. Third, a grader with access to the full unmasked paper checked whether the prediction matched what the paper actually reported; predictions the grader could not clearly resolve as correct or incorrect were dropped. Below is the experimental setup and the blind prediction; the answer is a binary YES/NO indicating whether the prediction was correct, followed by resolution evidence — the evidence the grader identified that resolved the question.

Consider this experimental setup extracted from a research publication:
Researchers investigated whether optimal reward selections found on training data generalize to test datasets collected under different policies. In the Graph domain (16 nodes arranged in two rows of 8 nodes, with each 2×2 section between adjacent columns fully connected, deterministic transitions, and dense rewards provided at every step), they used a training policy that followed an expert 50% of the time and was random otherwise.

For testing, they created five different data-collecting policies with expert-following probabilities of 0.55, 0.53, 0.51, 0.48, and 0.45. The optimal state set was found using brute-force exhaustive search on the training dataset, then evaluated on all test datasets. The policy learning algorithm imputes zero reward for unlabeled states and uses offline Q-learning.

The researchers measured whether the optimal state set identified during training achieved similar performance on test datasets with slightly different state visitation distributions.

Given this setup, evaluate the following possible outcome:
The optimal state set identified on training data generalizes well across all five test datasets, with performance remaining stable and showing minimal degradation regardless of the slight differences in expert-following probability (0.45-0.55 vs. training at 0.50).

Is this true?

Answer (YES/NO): YES